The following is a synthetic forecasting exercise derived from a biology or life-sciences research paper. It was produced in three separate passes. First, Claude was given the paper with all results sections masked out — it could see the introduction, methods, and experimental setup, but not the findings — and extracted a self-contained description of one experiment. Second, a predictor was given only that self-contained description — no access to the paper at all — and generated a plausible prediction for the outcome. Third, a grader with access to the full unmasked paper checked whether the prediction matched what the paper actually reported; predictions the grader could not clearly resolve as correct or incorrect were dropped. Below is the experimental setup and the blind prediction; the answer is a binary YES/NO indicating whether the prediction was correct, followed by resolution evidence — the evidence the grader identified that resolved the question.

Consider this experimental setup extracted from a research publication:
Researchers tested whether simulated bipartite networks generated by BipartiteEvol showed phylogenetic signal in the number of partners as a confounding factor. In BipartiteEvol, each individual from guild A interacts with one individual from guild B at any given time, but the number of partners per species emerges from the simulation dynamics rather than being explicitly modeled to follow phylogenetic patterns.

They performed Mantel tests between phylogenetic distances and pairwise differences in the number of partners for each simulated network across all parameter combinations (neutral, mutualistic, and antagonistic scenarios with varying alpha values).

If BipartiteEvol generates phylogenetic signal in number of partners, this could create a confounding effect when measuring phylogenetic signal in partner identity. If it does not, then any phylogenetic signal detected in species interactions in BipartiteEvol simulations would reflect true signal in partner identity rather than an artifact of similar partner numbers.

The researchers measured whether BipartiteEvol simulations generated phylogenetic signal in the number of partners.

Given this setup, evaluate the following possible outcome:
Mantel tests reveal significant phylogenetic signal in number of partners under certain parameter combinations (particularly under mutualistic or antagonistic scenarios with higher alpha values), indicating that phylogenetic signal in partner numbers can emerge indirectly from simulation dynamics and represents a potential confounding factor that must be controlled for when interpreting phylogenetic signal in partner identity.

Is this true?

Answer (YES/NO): NO